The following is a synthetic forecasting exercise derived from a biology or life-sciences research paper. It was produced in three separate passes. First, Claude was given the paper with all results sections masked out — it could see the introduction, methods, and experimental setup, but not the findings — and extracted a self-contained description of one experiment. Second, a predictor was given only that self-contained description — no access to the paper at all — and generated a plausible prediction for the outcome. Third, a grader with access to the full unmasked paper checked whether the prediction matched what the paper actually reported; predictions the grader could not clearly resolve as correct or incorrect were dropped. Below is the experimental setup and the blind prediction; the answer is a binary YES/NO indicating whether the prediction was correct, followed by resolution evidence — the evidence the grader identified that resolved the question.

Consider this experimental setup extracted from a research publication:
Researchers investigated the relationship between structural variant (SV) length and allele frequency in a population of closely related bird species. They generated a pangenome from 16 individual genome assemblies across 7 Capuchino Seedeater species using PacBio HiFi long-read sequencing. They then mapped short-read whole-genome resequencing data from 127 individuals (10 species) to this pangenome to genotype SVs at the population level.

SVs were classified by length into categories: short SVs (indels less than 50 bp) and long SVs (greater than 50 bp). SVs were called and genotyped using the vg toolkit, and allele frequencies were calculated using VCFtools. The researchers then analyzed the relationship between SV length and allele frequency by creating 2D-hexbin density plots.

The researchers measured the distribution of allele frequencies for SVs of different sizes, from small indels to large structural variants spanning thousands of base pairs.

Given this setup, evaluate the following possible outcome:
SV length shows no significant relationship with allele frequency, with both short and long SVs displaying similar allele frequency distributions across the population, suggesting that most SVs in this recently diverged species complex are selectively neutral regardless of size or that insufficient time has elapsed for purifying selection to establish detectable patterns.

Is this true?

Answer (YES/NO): NO